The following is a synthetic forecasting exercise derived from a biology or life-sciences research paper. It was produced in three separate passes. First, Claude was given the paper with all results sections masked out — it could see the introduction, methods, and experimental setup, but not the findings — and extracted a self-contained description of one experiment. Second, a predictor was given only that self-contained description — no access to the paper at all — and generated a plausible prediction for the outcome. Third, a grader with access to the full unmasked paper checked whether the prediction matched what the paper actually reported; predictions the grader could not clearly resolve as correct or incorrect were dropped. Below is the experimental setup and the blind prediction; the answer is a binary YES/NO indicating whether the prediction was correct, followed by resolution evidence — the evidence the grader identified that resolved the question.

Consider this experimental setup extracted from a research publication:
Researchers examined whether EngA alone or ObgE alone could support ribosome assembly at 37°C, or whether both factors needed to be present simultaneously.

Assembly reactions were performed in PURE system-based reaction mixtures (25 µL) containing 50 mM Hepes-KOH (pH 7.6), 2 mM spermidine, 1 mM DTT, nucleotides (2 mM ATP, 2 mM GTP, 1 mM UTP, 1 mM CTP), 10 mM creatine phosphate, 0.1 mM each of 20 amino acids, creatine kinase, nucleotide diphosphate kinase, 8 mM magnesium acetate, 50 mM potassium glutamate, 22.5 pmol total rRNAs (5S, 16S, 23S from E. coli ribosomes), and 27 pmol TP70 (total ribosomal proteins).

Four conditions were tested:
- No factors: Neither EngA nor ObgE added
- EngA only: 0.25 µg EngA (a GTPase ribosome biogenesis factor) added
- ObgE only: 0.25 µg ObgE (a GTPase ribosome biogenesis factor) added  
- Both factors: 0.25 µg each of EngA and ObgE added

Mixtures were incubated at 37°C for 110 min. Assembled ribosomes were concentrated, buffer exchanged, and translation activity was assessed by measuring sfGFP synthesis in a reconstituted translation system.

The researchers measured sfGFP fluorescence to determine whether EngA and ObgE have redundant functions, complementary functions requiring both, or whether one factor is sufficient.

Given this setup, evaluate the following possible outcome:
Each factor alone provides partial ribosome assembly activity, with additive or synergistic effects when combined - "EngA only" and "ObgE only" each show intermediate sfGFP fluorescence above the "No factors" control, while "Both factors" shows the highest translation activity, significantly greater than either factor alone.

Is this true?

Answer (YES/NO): NO